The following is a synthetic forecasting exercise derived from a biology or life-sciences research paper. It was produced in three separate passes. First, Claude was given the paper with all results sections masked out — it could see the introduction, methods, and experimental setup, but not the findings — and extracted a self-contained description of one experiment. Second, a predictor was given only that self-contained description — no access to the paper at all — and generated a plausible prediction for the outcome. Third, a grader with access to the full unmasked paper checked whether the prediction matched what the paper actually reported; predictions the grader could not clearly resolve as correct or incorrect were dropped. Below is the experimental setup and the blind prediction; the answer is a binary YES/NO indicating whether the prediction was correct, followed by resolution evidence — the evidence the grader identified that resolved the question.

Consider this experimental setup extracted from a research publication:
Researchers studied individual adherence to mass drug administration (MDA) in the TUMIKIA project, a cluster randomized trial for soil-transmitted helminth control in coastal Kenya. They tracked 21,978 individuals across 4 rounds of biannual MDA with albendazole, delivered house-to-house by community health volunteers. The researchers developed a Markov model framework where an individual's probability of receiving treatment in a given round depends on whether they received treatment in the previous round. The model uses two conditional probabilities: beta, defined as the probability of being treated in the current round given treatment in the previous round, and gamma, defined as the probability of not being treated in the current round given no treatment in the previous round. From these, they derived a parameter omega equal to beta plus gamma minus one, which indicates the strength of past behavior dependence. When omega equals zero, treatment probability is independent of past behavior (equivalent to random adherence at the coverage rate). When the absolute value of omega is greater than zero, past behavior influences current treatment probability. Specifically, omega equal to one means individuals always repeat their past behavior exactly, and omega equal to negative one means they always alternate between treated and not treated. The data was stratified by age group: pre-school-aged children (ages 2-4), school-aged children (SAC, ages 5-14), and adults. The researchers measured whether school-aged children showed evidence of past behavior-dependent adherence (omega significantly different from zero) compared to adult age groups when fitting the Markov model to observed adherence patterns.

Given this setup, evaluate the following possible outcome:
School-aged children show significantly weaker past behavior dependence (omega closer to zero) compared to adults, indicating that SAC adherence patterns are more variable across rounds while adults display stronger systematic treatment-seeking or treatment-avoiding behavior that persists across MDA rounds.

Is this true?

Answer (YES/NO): YES